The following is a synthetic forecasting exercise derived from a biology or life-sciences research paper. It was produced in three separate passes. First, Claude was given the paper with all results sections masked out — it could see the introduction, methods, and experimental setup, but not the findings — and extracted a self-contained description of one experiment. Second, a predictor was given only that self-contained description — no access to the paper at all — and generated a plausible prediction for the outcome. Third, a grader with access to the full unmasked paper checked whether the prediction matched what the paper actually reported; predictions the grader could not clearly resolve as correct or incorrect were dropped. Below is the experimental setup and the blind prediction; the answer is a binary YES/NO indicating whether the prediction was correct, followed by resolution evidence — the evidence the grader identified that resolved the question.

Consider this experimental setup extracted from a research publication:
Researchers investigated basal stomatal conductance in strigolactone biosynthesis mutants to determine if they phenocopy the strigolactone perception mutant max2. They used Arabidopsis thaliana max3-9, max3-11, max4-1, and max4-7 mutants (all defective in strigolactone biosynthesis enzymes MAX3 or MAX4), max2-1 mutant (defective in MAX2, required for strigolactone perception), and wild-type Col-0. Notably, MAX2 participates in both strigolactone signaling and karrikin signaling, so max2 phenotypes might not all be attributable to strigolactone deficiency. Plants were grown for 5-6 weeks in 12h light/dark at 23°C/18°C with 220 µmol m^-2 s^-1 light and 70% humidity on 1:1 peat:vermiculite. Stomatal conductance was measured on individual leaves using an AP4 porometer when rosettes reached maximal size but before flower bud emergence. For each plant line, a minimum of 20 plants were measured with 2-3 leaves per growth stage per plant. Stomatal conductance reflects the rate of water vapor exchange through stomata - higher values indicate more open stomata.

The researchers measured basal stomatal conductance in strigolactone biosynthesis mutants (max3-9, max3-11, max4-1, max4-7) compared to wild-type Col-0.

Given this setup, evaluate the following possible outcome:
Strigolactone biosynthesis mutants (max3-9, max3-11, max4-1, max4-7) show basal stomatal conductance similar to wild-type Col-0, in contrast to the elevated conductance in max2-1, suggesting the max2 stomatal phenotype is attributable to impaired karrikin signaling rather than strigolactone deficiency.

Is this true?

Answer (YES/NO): NO